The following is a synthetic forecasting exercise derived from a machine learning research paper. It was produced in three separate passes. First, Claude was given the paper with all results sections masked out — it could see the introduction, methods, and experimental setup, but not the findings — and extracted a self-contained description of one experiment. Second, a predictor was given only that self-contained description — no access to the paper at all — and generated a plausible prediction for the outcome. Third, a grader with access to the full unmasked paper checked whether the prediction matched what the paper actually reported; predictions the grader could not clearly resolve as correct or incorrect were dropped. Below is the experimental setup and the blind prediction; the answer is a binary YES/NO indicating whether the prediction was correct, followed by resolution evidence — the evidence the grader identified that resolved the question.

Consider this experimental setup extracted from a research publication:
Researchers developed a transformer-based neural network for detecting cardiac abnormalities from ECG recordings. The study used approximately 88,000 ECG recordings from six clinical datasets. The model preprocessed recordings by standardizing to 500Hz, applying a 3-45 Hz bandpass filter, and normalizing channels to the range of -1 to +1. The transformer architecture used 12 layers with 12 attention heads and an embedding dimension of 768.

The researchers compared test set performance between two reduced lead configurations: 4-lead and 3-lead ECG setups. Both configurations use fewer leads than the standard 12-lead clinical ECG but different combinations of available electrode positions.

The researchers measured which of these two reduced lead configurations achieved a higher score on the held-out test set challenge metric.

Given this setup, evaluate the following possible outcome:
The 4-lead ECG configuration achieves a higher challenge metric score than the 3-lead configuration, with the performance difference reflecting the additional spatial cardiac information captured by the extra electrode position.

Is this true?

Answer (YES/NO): NO